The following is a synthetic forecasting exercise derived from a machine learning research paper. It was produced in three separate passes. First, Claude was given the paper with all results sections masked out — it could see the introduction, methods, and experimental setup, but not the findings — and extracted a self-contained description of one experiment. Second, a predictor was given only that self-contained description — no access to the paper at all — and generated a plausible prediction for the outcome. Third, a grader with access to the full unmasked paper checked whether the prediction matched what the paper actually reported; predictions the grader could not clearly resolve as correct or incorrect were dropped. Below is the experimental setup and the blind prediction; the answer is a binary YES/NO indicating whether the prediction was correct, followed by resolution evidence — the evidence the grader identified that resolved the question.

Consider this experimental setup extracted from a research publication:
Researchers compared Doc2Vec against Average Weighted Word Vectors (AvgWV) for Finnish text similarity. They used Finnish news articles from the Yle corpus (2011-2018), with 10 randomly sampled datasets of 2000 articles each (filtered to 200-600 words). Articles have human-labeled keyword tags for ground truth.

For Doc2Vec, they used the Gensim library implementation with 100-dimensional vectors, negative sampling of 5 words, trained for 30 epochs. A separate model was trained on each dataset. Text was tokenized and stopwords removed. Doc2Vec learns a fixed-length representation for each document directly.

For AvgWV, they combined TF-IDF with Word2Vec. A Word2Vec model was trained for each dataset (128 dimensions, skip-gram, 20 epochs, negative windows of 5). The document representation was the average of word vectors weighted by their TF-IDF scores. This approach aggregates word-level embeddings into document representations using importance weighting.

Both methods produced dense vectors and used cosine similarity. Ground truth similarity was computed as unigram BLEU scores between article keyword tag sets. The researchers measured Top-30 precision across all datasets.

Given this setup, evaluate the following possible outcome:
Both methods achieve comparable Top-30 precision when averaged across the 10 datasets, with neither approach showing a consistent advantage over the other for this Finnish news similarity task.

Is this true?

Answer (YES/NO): NO